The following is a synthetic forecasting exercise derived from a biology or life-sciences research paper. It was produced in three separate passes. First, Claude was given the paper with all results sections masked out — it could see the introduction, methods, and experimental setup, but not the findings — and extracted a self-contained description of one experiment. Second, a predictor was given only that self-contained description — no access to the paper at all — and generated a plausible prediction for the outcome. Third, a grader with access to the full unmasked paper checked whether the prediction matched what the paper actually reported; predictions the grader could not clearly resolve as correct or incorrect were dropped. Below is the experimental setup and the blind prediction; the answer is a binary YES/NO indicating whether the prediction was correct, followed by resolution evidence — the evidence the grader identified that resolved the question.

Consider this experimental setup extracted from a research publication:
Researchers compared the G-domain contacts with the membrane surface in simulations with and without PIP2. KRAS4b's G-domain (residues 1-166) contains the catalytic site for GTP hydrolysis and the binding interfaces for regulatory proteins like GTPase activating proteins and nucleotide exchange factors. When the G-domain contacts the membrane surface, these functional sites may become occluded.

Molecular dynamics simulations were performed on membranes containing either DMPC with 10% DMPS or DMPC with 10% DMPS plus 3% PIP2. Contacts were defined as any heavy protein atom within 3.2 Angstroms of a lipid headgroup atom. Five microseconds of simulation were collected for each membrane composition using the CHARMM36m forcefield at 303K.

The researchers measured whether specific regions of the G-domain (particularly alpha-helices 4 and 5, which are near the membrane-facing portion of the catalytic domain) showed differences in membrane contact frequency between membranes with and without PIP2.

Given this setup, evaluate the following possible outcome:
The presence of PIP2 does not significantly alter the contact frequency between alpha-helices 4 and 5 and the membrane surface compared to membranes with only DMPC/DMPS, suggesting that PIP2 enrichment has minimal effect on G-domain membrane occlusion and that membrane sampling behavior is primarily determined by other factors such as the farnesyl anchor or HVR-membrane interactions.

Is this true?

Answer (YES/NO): NO